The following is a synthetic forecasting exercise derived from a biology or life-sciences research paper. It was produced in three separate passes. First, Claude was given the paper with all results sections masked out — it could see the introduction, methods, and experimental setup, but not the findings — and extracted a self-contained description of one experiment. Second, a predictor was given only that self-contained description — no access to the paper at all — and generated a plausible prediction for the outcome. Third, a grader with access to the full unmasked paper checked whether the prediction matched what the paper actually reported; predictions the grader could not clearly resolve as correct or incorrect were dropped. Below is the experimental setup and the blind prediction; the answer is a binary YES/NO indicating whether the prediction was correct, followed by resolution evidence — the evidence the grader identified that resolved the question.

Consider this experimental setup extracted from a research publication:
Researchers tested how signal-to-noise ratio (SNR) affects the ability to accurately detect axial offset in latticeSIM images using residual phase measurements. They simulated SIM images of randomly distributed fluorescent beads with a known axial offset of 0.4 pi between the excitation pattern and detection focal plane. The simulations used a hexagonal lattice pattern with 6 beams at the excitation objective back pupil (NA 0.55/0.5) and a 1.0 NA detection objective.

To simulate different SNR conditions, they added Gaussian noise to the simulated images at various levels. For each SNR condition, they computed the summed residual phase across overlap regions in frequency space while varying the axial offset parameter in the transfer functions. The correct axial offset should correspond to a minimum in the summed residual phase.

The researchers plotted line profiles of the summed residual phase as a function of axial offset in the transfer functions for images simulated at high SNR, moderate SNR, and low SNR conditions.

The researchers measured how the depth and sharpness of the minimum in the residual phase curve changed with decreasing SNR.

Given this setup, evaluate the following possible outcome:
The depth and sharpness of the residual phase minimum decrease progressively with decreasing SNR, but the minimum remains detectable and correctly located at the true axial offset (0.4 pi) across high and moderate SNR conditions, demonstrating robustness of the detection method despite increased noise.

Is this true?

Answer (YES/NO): YES